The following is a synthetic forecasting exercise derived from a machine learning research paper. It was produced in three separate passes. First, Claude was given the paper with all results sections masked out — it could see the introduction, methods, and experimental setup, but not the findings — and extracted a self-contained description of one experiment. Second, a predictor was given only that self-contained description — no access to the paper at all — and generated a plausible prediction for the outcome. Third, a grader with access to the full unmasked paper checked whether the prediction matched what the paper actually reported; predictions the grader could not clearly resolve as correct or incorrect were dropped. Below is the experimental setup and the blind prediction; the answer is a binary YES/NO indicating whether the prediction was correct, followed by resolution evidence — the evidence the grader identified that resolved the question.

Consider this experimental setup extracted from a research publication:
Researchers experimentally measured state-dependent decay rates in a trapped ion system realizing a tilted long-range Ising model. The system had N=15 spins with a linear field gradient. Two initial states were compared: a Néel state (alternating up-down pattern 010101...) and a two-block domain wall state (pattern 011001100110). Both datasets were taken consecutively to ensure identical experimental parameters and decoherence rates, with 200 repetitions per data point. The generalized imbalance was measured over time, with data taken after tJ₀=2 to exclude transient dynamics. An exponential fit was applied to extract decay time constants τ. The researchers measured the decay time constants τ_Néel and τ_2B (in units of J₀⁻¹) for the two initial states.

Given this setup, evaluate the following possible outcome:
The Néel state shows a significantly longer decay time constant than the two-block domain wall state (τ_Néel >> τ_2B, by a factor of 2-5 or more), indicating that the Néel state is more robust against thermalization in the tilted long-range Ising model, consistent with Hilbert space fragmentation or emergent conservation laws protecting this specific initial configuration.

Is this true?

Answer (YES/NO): NO